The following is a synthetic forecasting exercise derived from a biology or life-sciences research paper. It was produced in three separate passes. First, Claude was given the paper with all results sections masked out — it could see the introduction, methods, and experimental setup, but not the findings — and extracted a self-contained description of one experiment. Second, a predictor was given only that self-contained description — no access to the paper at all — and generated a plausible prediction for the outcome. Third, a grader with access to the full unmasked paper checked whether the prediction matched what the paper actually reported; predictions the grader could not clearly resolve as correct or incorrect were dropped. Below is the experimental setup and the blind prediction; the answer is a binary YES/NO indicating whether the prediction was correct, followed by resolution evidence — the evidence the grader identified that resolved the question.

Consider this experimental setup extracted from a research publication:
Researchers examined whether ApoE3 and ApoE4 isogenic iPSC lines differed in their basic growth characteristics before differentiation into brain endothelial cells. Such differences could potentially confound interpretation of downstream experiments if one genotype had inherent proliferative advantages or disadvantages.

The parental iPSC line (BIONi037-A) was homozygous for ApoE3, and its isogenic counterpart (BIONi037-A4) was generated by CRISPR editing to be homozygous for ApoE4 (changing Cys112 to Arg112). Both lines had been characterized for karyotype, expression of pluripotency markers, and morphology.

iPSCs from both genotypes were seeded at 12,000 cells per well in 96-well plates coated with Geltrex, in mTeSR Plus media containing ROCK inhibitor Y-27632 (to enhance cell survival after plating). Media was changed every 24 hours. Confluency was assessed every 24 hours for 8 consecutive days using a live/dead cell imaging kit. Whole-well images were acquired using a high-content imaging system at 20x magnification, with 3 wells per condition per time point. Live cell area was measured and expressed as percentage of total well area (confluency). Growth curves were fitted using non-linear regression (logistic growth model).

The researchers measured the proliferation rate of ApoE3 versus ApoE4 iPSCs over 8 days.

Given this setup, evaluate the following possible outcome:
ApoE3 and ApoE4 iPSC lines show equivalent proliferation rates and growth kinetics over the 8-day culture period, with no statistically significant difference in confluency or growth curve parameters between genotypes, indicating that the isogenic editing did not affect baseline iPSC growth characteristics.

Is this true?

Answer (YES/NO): YES